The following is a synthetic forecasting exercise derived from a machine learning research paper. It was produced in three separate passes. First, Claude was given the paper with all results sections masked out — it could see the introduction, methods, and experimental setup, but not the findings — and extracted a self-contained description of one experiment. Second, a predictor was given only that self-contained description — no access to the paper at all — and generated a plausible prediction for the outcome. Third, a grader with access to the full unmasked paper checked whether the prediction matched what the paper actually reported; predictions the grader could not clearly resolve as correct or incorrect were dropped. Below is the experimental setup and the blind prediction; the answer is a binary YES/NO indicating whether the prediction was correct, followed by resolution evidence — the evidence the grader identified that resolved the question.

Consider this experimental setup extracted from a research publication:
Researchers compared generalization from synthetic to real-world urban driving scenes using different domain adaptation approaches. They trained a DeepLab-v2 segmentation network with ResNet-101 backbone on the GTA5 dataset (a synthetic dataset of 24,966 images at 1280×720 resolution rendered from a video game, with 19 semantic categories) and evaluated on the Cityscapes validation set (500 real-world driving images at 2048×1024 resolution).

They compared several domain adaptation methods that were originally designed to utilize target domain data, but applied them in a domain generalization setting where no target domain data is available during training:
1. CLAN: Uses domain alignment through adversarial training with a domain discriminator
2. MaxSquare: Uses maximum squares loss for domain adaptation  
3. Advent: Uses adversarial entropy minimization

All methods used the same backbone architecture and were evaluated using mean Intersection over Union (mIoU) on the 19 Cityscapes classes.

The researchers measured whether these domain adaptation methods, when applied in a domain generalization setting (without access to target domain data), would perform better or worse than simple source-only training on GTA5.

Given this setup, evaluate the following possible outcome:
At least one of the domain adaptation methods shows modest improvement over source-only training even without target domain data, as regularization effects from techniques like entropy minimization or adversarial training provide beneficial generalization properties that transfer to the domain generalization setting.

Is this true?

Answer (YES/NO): YES